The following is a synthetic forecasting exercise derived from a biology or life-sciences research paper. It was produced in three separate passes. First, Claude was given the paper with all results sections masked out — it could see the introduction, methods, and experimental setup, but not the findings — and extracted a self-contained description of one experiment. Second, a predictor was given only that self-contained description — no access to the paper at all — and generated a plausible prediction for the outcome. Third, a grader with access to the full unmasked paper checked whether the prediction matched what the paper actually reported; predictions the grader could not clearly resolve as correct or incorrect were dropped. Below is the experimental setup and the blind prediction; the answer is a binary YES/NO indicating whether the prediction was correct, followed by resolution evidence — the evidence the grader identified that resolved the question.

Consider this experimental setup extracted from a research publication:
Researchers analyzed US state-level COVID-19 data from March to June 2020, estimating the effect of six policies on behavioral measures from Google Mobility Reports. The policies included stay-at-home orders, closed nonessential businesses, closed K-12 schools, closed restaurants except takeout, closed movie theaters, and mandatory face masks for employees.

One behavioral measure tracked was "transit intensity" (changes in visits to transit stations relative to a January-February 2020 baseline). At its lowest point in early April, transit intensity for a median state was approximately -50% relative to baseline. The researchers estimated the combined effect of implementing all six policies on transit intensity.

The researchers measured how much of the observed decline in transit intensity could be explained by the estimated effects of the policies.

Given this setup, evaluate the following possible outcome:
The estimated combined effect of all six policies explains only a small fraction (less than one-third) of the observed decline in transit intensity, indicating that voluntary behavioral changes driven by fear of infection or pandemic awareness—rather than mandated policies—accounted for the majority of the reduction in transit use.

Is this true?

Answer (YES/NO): NO